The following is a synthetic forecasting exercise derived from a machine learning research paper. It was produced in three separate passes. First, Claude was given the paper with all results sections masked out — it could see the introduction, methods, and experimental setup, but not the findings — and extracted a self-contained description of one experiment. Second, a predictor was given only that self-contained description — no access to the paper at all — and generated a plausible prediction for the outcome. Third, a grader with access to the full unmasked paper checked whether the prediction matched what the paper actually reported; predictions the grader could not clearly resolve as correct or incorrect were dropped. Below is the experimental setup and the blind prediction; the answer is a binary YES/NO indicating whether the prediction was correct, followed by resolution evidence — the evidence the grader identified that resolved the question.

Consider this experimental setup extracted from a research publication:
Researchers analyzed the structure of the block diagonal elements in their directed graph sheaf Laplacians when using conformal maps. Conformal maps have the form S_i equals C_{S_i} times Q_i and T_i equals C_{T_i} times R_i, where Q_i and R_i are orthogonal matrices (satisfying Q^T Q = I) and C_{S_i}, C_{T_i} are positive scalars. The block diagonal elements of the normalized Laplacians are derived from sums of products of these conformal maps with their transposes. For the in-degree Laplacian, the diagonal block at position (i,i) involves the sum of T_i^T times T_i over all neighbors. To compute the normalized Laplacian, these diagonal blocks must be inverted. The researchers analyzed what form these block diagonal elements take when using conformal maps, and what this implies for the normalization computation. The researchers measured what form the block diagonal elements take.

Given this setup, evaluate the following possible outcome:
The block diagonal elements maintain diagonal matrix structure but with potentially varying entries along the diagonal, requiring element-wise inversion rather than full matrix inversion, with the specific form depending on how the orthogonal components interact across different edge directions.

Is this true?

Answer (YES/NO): NO